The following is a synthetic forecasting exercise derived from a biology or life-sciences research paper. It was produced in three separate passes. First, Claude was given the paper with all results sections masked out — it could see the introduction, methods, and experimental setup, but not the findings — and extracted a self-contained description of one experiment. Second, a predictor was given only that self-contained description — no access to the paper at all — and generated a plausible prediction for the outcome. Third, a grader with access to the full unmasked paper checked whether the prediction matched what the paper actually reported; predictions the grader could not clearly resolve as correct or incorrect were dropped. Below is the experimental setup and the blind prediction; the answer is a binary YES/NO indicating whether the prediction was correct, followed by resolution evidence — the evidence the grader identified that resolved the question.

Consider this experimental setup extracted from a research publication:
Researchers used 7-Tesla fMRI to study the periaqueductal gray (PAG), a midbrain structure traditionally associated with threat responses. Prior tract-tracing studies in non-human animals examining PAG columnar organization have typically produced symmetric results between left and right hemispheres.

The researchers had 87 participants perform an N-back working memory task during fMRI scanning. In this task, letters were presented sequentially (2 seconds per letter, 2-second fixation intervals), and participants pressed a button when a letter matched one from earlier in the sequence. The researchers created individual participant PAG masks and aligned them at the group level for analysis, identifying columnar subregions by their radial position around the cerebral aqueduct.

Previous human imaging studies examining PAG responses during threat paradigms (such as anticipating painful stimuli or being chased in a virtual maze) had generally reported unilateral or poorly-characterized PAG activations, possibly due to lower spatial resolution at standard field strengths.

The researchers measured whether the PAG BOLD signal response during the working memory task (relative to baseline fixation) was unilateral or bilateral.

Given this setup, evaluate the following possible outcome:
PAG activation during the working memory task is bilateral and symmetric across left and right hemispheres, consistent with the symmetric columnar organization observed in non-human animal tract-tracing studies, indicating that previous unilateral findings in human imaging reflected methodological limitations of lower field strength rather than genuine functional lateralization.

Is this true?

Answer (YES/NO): YES